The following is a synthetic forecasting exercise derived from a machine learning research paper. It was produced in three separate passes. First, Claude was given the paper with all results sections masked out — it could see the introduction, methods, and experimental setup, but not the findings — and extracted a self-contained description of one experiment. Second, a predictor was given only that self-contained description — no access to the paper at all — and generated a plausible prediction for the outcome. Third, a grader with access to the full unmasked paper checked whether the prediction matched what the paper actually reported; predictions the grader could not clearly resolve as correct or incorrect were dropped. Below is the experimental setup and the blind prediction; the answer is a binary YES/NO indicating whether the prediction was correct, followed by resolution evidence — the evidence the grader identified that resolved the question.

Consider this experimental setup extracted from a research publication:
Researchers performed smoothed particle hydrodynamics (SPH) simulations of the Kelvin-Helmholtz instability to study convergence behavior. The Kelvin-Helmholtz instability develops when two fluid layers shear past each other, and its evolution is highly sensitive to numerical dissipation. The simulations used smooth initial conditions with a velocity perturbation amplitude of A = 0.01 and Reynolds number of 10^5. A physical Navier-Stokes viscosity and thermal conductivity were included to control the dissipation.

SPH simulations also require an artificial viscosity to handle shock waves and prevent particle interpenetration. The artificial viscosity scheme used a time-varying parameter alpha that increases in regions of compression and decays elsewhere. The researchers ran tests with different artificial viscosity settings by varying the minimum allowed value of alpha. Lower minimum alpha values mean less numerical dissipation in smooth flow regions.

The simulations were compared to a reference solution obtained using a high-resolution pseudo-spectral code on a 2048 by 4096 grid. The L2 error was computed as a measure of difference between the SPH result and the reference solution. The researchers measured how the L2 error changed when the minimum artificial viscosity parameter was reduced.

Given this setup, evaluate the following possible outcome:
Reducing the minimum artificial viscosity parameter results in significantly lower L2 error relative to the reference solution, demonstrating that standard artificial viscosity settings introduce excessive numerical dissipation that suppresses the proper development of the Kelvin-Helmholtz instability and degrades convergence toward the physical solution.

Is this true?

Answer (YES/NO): YES